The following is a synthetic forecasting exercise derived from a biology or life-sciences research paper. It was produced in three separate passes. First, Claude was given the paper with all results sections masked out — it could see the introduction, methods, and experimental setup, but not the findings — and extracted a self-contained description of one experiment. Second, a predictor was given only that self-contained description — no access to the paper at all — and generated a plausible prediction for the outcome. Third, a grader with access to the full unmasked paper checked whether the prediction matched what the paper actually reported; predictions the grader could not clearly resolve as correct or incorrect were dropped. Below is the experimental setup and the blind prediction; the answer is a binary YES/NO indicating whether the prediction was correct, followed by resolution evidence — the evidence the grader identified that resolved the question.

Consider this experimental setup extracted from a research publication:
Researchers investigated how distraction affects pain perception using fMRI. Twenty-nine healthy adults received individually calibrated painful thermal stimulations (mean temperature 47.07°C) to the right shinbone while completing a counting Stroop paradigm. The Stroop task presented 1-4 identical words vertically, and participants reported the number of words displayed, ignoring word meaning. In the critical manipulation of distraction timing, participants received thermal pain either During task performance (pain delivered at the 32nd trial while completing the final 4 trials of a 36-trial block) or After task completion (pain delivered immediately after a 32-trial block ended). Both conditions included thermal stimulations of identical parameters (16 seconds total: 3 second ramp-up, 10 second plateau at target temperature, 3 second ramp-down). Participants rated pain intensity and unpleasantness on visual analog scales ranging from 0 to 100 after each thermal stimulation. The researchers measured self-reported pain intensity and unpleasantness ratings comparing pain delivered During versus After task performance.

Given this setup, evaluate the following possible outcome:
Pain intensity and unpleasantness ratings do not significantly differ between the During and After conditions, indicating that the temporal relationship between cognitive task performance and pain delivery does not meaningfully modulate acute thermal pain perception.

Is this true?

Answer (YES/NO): NO